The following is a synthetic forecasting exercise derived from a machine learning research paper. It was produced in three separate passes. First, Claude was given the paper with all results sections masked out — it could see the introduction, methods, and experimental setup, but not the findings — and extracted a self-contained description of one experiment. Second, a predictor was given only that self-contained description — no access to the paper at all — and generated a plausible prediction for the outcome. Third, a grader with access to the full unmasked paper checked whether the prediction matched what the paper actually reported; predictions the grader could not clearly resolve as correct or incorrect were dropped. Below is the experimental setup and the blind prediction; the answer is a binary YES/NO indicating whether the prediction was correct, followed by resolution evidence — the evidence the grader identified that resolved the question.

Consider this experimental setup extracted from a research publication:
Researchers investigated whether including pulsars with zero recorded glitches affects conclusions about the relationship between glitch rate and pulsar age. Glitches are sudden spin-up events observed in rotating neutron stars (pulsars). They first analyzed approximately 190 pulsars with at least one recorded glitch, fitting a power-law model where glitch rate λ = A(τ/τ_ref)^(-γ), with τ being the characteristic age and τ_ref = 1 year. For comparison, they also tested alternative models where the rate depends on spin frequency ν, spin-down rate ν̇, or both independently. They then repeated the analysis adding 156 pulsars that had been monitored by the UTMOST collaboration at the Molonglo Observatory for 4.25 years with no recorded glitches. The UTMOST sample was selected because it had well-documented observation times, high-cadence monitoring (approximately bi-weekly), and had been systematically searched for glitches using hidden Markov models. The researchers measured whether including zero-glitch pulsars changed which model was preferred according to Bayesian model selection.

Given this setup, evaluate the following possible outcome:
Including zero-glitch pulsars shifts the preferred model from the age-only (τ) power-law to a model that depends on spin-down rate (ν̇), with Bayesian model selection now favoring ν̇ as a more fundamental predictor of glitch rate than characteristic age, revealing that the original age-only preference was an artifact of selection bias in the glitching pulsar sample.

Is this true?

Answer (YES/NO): NO